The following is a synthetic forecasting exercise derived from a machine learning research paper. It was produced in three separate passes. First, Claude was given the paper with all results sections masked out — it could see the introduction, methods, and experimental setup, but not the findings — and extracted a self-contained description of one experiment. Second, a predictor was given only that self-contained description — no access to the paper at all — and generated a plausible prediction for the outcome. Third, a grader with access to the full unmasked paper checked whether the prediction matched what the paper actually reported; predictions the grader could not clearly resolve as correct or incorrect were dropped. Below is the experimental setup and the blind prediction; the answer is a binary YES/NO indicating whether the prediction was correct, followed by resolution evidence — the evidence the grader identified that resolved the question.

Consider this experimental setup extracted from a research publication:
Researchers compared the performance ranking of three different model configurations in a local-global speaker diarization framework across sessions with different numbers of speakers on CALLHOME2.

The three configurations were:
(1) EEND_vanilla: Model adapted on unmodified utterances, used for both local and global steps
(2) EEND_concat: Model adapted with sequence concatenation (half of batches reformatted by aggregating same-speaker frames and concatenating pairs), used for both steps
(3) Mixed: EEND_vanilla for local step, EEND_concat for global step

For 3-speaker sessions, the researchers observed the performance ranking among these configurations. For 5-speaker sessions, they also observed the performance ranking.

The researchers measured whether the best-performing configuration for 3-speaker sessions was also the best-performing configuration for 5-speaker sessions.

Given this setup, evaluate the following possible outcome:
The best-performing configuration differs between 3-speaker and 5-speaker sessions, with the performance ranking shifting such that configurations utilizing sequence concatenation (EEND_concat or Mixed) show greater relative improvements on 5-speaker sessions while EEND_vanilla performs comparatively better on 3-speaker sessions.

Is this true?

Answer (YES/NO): NO